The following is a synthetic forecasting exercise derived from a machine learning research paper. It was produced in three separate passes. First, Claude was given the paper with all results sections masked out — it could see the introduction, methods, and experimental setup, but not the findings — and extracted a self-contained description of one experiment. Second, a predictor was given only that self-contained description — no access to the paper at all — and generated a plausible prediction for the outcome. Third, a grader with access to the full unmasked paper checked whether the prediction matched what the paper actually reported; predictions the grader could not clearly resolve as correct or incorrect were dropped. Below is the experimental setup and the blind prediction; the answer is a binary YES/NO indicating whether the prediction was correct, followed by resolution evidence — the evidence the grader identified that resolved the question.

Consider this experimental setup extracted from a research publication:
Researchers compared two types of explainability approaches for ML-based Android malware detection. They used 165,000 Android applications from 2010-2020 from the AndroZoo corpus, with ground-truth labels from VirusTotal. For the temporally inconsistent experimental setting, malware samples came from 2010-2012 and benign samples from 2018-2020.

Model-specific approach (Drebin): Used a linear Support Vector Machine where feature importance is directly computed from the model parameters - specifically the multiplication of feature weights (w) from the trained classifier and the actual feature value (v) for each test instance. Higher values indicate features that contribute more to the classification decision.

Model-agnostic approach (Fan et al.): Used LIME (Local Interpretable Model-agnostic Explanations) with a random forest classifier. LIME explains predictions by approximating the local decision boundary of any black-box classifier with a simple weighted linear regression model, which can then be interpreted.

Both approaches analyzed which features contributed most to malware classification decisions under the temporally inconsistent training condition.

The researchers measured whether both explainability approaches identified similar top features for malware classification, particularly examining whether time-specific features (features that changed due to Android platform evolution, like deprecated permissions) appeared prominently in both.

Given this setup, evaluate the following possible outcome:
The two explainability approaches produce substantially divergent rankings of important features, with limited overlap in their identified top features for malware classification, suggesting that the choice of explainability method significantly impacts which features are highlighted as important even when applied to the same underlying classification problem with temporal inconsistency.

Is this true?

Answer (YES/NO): NO